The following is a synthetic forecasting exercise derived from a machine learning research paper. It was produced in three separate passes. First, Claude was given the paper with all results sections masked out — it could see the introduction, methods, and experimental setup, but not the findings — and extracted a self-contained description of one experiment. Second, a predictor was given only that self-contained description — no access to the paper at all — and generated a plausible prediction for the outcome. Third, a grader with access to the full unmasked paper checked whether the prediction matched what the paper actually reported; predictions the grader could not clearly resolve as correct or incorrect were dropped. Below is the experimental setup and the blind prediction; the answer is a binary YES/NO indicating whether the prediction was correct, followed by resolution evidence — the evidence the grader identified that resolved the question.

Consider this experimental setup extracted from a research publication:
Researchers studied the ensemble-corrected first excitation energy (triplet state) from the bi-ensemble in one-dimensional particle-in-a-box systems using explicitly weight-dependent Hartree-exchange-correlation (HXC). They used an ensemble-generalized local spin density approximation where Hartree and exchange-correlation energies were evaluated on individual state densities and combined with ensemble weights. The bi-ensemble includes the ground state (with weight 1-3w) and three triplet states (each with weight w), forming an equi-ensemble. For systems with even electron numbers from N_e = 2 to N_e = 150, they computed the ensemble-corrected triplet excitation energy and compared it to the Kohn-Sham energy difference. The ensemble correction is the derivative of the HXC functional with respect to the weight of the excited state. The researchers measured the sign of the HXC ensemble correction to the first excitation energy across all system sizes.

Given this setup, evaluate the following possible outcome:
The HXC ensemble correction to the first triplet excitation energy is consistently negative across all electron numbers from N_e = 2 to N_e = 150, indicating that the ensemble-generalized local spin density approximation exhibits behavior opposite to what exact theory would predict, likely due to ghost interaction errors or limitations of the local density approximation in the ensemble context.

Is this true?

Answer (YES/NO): YES